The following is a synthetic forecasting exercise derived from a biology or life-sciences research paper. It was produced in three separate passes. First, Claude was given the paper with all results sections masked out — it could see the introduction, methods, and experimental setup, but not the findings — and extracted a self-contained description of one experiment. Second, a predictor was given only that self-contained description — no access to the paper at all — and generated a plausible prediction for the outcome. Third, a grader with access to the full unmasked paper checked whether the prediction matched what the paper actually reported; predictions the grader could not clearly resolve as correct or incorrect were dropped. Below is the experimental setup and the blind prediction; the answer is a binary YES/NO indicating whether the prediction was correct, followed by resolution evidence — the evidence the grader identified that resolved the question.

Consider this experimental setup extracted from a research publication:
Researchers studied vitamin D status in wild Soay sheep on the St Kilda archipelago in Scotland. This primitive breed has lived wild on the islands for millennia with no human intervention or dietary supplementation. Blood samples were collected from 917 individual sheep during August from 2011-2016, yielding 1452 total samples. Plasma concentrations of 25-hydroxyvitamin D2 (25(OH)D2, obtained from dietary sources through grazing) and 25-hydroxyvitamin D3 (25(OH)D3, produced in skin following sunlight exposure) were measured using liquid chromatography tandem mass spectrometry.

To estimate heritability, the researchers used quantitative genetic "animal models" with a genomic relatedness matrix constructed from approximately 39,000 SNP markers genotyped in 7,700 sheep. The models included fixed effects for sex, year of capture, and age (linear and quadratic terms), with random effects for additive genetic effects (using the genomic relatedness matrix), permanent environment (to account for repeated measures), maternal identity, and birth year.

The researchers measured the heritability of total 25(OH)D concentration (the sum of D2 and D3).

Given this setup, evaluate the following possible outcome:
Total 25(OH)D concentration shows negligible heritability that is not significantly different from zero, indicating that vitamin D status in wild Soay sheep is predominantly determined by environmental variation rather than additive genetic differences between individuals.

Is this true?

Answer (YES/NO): NO